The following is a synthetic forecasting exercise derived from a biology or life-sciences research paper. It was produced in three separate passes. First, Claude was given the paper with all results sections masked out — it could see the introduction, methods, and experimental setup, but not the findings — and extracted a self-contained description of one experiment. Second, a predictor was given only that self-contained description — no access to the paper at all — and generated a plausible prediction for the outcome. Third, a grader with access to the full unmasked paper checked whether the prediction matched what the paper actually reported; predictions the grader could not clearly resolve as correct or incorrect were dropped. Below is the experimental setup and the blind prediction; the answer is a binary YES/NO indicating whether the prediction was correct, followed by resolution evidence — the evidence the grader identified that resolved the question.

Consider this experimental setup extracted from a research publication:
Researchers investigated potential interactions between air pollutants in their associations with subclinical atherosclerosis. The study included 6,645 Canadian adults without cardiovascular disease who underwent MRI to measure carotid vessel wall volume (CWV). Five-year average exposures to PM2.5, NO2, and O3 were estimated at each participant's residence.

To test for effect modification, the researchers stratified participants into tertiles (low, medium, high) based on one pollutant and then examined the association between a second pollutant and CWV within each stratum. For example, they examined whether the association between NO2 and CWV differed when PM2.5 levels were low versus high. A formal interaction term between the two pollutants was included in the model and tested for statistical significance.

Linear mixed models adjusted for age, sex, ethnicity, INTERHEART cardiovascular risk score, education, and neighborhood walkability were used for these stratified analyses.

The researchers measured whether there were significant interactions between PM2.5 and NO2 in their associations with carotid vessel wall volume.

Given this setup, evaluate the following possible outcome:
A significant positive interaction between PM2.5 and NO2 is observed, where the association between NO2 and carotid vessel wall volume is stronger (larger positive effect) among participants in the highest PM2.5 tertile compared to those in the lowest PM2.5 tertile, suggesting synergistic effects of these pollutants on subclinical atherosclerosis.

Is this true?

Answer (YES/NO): NO